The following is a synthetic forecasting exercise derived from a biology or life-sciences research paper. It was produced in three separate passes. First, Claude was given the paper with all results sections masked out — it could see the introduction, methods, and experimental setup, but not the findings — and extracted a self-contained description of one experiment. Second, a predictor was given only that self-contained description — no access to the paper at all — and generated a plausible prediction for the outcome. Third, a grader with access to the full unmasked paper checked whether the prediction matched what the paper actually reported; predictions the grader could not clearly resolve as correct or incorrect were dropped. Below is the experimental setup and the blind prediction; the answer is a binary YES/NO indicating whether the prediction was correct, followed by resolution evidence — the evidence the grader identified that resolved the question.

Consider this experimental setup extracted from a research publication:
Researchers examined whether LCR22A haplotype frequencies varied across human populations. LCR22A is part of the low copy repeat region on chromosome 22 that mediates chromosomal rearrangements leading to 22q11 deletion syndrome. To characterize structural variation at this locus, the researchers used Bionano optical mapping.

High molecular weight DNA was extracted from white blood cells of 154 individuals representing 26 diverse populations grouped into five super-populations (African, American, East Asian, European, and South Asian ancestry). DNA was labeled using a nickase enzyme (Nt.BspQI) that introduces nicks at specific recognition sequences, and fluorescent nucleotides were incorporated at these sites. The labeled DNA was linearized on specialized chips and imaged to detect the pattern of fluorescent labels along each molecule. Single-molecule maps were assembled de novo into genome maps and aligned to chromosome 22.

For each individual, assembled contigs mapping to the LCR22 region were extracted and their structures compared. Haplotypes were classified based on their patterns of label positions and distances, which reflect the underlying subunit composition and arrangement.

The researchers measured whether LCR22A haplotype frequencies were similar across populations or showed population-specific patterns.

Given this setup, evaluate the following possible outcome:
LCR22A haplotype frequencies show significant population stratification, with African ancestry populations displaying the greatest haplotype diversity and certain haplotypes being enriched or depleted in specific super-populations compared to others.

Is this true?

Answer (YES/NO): NO